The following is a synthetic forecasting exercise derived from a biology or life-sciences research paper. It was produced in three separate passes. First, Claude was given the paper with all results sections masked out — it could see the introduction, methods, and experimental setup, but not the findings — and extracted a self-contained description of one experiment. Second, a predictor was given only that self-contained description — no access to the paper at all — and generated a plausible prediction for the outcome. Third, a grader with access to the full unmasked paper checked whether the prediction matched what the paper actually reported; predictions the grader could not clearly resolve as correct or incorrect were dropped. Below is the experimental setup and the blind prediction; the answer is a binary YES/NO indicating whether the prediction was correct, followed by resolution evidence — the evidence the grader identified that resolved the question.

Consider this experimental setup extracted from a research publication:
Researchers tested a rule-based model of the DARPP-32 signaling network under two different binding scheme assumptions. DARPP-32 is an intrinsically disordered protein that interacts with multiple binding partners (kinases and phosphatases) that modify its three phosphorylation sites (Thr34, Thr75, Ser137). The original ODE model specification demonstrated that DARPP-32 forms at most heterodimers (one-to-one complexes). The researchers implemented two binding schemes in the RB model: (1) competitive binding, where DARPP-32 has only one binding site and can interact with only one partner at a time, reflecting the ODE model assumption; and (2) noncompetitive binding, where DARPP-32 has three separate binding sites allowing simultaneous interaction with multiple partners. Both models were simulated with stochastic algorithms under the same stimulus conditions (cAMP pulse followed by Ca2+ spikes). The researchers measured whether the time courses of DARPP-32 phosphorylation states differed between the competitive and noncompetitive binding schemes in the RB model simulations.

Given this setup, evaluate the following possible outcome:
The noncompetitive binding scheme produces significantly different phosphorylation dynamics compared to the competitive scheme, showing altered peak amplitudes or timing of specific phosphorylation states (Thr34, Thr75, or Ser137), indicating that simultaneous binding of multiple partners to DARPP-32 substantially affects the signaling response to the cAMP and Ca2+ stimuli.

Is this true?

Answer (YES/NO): NO